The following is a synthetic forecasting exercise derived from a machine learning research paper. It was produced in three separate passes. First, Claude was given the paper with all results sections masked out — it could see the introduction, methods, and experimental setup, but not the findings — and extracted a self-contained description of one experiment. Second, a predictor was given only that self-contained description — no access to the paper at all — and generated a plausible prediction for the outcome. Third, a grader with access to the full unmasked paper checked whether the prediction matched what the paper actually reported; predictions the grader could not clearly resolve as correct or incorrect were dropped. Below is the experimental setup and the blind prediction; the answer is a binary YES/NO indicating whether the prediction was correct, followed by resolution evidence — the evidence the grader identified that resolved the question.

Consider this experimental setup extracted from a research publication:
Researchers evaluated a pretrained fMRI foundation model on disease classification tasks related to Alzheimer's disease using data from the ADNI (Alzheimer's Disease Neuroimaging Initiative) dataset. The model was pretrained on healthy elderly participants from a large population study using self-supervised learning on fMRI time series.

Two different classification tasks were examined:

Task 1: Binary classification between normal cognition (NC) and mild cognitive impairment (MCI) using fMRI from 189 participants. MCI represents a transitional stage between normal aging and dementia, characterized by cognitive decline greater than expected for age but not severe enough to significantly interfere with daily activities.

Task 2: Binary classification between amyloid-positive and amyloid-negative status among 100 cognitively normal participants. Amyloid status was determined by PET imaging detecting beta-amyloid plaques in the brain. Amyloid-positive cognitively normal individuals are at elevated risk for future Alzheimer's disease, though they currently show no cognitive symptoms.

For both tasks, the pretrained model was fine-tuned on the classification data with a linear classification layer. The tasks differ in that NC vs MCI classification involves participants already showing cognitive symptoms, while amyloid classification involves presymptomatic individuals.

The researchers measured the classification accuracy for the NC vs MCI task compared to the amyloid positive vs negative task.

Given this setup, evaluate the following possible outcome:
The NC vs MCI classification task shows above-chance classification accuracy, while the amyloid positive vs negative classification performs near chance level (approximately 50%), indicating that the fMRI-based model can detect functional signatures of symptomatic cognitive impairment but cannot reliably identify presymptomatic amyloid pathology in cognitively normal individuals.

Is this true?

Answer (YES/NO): NO